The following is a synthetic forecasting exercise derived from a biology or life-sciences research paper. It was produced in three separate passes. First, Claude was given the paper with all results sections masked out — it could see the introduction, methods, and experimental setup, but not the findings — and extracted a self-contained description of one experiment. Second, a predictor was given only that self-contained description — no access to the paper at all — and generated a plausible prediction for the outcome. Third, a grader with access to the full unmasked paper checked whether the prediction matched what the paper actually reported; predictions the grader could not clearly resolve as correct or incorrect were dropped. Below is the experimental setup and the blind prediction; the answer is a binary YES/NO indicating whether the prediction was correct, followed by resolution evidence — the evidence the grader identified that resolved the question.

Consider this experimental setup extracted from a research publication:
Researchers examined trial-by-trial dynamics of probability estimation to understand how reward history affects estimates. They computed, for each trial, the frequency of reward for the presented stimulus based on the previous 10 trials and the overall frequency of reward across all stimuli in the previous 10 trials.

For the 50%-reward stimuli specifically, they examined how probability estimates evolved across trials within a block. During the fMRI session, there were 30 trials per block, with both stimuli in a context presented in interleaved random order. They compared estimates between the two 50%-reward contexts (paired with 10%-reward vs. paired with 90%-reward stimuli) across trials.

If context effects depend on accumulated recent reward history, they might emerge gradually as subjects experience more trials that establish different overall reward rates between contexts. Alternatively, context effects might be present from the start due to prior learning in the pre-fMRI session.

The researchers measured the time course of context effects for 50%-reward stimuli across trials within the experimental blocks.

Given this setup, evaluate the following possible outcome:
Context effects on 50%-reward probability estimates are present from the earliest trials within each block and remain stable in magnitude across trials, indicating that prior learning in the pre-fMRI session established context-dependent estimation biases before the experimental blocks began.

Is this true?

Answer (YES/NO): YES